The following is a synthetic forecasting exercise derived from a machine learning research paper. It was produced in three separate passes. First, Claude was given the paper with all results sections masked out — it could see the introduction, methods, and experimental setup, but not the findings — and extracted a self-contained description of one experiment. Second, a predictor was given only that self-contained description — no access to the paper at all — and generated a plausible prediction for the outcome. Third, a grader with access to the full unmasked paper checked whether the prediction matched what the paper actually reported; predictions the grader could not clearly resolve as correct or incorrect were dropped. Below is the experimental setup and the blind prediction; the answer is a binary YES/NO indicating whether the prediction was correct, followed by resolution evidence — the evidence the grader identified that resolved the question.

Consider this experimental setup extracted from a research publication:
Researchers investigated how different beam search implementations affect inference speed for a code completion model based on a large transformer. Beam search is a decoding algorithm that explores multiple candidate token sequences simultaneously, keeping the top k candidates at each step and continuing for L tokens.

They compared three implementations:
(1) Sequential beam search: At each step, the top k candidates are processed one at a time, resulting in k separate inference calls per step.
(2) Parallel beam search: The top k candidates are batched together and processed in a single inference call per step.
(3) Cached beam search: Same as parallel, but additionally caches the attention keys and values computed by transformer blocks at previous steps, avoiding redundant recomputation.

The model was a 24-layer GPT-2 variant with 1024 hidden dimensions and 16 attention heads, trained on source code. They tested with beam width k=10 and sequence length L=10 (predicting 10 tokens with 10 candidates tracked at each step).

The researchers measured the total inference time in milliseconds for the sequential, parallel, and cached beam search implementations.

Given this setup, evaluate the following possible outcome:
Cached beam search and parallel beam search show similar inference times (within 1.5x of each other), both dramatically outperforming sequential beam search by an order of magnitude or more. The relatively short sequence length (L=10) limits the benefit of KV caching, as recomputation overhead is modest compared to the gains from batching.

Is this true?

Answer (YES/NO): NO